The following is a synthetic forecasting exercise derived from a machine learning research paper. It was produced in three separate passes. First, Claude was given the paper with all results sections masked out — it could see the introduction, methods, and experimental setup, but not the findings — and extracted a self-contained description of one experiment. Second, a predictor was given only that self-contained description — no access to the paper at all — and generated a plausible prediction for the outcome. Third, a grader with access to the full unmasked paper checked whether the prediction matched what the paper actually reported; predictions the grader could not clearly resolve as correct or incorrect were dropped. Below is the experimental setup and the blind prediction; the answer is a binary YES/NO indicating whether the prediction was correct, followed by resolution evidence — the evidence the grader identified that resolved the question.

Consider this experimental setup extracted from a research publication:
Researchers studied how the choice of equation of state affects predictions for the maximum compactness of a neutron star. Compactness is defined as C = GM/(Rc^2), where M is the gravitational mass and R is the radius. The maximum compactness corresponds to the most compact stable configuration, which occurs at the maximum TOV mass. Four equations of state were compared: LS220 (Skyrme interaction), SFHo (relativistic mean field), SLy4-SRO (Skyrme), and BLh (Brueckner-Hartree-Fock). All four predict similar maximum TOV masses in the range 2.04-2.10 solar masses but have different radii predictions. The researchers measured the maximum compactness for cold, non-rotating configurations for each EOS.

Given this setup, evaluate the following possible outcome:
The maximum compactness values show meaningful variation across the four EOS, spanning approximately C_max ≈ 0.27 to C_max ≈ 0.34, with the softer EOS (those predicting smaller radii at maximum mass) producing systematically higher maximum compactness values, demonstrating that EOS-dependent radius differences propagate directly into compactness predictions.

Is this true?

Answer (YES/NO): NO